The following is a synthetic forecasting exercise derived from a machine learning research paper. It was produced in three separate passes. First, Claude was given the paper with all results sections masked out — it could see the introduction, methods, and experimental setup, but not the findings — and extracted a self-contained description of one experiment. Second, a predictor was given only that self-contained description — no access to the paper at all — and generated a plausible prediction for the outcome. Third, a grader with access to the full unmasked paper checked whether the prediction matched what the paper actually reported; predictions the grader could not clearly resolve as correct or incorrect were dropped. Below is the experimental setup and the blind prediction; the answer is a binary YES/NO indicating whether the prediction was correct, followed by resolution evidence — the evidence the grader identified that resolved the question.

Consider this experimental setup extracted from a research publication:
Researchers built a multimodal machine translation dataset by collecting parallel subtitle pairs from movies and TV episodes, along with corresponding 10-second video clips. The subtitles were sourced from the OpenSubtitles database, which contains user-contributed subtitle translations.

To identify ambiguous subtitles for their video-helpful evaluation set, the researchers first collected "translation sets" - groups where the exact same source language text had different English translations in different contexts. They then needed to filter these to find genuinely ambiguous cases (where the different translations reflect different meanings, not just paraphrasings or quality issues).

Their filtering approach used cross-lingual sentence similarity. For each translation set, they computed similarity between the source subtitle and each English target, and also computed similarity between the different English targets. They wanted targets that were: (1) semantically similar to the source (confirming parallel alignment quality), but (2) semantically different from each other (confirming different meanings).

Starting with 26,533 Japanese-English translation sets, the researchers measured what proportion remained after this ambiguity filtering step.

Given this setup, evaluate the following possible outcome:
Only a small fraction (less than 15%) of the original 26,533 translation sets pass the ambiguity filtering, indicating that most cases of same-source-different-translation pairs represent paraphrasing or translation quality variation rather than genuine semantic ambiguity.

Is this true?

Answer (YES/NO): NO